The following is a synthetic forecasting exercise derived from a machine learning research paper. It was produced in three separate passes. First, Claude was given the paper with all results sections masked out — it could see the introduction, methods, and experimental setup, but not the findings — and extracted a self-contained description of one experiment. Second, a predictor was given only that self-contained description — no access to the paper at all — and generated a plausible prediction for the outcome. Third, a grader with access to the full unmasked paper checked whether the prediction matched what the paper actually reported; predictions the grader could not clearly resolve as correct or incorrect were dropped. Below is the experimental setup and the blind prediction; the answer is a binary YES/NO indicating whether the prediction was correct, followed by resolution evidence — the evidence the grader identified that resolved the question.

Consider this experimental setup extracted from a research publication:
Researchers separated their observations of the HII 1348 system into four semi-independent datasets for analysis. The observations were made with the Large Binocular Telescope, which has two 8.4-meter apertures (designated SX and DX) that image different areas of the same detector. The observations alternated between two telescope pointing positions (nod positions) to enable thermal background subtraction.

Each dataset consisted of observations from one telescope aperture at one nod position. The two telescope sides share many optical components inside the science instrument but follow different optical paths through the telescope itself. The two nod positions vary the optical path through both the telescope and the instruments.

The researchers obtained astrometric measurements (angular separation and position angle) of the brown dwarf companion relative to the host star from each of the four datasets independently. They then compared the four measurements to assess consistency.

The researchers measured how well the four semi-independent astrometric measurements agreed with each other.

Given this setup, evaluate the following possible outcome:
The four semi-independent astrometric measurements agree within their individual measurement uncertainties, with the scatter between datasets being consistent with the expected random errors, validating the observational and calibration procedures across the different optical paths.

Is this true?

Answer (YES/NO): NO